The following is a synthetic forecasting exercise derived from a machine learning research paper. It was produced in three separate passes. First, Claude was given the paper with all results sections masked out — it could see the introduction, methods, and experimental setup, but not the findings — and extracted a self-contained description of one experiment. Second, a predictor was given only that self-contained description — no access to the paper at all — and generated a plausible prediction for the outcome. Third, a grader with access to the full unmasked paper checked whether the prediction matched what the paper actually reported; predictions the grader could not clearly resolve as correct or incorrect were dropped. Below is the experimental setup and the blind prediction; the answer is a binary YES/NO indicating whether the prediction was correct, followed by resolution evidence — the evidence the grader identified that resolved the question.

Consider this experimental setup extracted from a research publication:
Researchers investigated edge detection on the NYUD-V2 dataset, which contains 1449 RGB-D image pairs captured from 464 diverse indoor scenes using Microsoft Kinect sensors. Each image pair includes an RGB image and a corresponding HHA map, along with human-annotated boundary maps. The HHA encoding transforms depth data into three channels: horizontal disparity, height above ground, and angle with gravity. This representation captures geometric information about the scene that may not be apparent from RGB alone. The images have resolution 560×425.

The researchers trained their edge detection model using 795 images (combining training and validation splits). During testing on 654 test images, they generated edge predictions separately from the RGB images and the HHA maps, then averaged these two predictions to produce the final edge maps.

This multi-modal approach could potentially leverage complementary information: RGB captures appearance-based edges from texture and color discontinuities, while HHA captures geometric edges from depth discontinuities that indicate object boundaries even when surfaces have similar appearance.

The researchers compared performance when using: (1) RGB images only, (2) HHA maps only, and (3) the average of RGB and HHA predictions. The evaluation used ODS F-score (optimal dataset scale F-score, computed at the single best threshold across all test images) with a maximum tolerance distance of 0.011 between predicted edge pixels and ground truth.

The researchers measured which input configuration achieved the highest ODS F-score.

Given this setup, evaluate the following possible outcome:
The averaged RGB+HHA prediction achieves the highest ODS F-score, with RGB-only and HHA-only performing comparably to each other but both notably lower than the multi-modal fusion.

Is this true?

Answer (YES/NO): NO